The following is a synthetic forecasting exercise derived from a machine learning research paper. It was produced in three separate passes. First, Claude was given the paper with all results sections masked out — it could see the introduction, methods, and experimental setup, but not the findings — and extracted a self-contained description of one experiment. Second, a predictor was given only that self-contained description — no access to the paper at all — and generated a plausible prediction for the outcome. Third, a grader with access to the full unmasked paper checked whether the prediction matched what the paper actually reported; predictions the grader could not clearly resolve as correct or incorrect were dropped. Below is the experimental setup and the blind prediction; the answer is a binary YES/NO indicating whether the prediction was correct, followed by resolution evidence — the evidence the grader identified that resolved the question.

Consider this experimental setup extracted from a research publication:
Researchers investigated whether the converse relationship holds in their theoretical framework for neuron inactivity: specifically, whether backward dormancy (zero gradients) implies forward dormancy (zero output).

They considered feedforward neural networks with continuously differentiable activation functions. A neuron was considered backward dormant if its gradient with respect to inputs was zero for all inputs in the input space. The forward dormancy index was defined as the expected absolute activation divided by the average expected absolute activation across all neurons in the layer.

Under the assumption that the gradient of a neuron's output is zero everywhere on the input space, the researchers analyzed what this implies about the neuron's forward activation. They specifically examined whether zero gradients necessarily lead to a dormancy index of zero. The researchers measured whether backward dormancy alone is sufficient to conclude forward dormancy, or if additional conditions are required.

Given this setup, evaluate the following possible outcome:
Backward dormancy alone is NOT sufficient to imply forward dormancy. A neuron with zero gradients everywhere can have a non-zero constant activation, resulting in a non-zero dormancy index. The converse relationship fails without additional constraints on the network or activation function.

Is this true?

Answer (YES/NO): YES